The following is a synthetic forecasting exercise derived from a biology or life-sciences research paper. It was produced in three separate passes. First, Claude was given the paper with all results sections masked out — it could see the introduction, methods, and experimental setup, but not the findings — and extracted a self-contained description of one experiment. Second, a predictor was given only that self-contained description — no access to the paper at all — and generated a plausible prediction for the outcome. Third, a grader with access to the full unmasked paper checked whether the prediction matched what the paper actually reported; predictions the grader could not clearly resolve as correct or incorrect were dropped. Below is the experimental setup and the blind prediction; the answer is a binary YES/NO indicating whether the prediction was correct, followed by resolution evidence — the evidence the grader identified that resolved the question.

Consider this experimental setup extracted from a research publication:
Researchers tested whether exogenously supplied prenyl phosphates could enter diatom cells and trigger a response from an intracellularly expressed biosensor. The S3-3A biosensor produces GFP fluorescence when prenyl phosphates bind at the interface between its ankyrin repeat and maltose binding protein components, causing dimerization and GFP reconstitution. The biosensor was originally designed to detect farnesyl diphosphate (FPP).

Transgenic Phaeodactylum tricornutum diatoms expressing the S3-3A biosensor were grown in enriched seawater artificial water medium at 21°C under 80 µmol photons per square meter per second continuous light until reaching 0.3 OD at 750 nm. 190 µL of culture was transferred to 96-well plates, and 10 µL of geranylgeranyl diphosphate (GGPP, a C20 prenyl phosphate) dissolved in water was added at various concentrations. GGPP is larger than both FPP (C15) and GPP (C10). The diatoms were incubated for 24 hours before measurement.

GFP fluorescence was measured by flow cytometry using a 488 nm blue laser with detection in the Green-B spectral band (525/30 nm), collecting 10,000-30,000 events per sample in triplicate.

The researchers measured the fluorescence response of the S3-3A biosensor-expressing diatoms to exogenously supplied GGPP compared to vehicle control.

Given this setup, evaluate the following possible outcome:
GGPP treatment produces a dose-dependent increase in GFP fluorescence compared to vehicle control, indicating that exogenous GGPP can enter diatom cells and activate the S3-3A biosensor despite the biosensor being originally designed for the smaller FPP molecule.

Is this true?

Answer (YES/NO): YES